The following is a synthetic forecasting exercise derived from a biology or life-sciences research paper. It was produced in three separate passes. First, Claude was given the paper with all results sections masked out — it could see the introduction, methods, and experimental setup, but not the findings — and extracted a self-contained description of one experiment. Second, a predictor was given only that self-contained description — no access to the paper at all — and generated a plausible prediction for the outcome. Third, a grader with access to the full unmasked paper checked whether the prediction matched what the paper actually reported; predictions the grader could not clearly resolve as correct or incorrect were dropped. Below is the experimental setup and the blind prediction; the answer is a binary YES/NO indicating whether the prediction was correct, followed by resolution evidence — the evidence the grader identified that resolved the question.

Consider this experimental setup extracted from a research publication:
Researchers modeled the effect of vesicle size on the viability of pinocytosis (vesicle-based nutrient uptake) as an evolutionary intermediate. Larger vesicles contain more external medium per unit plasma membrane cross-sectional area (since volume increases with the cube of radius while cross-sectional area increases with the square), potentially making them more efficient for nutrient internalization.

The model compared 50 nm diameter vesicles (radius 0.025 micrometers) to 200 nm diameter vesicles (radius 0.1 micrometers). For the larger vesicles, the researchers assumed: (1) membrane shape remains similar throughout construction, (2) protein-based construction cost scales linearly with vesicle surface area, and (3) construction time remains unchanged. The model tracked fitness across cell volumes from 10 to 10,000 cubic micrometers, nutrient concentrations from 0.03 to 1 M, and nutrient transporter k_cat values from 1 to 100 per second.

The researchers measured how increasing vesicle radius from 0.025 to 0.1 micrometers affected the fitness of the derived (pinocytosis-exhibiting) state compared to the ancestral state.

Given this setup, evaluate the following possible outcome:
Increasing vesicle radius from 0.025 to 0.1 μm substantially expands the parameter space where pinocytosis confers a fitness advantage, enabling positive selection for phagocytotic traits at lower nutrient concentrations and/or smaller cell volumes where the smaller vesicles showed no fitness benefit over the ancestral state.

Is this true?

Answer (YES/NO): NO